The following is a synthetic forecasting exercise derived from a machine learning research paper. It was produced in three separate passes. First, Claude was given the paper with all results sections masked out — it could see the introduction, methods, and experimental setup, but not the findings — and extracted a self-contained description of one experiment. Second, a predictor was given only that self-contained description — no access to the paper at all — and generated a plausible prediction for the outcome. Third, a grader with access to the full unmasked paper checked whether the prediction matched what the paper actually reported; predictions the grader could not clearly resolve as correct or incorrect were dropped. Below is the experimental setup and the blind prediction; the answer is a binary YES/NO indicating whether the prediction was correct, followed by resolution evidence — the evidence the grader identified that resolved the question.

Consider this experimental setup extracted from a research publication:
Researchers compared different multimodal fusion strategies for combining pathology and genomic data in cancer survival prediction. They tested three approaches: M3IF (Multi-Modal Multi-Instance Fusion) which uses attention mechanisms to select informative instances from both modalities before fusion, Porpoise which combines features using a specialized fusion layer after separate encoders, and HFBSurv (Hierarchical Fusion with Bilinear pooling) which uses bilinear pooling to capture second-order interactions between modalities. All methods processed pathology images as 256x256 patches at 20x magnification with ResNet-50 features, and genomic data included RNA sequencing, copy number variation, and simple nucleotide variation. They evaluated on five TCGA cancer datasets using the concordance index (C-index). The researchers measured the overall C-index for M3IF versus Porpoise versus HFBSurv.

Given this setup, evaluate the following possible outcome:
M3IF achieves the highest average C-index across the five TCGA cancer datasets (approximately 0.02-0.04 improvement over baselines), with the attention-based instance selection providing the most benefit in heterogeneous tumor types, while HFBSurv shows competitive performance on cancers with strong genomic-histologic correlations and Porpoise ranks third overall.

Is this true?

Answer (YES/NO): NO